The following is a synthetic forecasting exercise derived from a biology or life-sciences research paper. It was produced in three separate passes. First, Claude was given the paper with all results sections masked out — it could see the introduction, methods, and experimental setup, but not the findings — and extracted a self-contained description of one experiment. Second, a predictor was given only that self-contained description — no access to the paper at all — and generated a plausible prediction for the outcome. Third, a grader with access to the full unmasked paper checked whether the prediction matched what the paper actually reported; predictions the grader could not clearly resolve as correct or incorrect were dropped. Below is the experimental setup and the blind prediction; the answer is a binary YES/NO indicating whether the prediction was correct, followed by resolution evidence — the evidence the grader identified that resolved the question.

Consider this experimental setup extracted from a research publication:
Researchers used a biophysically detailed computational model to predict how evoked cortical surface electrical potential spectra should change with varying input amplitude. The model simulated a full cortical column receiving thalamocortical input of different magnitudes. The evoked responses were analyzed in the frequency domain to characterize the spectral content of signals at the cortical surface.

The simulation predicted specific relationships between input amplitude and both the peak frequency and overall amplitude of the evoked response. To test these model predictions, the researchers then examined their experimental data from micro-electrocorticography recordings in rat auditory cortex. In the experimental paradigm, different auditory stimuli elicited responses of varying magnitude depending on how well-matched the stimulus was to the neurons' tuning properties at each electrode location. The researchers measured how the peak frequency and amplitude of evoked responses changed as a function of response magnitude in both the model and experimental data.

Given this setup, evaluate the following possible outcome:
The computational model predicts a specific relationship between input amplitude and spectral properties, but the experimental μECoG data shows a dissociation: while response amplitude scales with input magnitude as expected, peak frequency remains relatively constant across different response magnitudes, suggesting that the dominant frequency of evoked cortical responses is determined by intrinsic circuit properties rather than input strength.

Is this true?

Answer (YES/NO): NO